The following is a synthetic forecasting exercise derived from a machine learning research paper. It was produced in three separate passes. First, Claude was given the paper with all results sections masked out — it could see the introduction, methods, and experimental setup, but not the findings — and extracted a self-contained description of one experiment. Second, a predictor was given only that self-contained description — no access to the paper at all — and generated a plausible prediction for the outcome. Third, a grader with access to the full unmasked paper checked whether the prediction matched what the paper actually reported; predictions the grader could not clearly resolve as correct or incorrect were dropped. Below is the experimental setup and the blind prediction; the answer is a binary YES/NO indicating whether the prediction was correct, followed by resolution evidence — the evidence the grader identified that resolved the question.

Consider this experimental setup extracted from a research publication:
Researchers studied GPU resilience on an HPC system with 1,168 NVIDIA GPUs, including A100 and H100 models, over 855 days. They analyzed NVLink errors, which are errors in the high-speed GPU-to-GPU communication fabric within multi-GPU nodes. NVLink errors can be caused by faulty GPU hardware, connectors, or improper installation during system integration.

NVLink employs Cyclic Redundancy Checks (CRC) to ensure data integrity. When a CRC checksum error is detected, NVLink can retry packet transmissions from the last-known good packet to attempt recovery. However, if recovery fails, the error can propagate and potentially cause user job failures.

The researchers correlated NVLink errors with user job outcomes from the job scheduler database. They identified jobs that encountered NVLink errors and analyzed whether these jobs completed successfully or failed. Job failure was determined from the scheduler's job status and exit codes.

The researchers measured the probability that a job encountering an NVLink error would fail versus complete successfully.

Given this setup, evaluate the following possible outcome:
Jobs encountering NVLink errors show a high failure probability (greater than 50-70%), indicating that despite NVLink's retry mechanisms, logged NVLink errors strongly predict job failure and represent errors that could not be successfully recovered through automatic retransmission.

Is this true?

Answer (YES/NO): YES